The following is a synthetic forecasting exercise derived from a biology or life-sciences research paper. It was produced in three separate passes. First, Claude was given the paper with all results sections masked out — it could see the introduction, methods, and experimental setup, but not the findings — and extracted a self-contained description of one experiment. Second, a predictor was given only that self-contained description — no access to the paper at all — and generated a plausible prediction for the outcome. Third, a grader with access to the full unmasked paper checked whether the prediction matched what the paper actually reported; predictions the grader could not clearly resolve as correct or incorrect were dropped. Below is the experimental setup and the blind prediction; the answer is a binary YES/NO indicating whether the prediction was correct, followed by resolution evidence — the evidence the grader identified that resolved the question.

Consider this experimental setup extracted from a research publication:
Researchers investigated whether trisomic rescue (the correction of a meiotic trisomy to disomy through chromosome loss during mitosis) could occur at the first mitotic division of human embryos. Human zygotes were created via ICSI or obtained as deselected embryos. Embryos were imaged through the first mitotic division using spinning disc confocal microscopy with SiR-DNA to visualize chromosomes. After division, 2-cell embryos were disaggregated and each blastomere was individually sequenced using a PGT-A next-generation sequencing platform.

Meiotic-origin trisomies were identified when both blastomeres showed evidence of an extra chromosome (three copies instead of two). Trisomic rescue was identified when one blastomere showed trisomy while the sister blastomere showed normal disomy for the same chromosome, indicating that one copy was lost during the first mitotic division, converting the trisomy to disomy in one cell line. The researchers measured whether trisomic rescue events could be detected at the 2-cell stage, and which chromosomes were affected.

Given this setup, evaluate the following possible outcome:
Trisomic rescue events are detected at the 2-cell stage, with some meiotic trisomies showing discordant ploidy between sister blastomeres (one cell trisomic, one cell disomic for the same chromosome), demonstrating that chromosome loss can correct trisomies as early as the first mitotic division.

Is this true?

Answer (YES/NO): YES